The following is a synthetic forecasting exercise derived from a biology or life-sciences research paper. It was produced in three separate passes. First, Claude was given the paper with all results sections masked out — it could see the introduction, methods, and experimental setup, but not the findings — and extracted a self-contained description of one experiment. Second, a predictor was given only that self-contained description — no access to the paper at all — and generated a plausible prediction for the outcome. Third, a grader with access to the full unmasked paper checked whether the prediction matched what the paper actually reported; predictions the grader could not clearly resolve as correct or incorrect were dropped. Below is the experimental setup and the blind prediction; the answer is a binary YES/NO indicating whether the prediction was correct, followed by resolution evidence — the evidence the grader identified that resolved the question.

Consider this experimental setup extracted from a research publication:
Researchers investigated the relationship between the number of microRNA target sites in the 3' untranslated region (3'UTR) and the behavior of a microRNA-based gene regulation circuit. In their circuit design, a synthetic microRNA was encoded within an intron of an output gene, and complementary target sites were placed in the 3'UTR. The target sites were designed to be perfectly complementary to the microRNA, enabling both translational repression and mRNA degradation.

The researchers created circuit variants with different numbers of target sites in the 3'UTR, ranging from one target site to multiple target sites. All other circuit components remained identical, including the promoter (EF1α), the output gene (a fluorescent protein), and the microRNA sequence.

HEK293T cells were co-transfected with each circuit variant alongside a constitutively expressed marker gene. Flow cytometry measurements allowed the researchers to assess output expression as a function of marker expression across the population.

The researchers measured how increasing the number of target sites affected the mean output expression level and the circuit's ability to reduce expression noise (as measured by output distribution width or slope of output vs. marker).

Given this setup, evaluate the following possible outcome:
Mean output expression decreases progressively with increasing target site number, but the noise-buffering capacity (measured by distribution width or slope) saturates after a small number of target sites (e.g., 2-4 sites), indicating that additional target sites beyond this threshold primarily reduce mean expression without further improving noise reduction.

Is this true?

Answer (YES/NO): NO